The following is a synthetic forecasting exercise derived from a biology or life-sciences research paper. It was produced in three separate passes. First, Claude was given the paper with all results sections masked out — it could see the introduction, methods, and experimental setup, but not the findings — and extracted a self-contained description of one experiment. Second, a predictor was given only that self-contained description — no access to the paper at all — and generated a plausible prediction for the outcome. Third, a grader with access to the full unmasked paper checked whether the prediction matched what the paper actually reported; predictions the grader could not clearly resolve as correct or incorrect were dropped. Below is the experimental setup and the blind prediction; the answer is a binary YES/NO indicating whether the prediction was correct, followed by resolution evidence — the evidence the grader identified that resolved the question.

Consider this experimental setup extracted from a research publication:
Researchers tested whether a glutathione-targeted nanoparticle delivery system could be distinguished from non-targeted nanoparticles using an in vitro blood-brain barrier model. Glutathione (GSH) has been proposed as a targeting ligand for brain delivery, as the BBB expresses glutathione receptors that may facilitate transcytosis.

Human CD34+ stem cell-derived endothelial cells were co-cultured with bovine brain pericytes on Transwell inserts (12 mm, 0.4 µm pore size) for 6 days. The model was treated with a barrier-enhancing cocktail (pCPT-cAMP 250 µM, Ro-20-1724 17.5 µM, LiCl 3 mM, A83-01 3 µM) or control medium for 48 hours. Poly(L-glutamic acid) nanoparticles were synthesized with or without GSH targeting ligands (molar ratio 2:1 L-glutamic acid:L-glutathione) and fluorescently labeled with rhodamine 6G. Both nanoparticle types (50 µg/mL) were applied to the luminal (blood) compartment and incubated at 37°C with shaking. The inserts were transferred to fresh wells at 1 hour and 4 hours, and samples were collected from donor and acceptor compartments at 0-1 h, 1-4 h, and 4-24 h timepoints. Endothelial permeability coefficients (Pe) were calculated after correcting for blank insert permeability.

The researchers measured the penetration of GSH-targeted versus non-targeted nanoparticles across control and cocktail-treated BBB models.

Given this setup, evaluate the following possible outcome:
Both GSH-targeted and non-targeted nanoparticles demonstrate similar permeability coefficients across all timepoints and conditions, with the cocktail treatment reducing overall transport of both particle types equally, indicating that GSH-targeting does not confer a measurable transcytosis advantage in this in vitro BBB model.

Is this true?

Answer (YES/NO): NO